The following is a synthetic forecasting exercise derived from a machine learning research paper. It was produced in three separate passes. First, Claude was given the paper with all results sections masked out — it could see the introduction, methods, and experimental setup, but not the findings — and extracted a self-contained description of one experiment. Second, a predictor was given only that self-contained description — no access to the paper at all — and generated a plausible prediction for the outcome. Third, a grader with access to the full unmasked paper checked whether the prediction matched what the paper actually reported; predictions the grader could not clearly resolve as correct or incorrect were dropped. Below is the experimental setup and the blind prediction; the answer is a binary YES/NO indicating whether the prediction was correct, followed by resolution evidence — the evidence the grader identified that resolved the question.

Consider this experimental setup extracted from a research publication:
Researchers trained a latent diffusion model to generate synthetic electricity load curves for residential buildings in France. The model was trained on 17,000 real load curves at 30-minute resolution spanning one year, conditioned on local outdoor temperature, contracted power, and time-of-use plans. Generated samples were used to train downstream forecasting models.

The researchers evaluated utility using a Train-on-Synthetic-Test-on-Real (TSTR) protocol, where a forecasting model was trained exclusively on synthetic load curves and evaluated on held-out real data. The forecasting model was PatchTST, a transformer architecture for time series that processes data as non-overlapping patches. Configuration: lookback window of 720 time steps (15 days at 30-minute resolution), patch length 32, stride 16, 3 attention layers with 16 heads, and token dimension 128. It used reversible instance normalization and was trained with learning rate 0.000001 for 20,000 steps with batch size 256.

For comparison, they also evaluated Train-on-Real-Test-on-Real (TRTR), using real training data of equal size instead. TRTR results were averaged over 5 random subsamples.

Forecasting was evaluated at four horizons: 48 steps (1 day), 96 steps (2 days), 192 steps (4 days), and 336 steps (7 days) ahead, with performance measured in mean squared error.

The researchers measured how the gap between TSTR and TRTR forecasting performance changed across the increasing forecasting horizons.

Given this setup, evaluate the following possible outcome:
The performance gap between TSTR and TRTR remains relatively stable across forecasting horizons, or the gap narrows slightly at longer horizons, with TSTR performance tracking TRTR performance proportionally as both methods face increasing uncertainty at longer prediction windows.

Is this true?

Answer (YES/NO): YES